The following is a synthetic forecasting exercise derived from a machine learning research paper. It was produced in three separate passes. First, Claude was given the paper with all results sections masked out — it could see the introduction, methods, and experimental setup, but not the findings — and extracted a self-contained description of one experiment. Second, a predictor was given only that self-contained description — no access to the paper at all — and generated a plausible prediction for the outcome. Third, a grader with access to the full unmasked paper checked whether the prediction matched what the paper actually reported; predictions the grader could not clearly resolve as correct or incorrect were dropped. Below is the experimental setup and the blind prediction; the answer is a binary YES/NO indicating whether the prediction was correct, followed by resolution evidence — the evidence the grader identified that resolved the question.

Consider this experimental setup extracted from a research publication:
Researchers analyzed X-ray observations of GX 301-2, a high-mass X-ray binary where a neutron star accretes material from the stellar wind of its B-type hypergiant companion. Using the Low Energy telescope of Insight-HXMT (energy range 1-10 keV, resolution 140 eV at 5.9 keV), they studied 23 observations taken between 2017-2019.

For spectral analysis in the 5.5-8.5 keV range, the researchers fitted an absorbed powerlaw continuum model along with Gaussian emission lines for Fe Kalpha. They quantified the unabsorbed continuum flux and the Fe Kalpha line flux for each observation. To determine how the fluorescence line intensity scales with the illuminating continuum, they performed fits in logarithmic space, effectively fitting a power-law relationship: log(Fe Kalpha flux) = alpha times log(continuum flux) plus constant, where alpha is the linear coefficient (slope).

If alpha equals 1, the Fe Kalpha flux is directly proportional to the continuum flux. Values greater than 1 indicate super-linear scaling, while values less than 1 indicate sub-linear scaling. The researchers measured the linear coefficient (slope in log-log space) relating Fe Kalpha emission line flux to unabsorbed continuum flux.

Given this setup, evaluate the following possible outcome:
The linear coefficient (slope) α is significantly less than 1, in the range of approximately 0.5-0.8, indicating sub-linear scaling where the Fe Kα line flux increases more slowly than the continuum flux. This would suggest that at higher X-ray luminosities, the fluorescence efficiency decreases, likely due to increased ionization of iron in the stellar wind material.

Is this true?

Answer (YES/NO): NO